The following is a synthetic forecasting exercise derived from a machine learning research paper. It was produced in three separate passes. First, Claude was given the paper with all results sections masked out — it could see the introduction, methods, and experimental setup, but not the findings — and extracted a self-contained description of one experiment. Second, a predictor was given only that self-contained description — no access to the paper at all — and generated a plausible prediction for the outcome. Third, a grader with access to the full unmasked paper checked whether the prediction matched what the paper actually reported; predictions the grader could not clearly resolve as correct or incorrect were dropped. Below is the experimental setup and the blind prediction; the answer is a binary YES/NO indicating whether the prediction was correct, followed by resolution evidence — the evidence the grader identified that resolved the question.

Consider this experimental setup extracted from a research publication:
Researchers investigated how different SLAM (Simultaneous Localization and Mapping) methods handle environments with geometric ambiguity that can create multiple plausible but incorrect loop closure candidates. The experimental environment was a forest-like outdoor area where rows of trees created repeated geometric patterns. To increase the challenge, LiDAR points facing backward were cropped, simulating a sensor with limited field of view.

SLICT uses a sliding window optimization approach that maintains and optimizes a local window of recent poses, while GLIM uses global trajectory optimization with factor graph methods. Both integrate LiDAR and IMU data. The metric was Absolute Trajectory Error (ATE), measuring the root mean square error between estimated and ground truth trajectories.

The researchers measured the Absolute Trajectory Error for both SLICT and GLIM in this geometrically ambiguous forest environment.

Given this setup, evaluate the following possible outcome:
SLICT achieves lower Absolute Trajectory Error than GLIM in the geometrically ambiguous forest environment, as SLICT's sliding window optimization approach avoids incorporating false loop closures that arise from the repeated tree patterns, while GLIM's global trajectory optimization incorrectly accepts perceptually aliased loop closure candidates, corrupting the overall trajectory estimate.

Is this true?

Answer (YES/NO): NO